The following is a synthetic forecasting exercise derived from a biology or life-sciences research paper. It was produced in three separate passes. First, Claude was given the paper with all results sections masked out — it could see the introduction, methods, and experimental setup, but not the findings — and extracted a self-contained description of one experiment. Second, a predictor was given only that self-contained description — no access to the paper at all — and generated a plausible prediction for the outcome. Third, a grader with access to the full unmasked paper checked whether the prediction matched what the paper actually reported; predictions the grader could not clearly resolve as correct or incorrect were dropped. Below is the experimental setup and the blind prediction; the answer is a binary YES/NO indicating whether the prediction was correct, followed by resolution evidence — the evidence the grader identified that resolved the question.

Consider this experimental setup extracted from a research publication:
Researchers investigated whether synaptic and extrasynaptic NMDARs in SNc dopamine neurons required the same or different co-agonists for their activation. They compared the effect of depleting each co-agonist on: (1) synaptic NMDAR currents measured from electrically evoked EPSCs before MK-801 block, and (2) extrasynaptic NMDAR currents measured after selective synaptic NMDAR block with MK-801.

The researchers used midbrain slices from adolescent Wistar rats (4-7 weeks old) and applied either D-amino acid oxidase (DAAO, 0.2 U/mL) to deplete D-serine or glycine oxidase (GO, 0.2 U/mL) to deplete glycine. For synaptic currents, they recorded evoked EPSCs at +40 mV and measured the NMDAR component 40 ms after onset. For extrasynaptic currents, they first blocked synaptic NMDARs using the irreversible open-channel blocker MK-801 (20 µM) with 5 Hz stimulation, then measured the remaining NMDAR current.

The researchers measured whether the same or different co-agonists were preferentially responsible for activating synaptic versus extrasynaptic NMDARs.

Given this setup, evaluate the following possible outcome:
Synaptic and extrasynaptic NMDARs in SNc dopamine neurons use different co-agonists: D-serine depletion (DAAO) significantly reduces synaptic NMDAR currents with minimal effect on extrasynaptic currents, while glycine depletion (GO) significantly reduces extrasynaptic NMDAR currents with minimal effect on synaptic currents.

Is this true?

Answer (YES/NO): YES